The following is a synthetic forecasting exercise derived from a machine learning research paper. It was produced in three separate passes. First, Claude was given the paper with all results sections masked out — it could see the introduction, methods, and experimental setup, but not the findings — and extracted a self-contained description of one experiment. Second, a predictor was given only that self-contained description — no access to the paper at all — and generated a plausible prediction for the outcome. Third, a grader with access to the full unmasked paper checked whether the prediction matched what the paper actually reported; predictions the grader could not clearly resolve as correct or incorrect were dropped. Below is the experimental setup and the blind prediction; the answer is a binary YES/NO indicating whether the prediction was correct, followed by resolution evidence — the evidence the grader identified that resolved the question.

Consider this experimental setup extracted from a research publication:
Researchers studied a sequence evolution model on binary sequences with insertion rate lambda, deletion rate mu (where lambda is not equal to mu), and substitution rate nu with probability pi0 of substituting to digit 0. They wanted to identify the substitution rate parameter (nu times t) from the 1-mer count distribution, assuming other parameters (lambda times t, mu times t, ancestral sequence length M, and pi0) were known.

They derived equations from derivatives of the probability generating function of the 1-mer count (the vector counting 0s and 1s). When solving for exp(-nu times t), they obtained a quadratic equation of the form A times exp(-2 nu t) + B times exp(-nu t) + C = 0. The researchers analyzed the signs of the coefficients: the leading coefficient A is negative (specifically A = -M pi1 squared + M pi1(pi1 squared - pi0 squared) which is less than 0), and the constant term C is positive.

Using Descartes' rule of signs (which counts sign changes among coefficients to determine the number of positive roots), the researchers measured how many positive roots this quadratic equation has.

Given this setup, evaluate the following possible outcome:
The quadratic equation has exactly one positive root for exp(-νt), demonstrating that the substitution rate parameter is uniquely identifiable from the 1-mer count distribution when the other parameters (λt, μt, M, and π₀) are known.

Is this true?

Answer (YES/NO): YES